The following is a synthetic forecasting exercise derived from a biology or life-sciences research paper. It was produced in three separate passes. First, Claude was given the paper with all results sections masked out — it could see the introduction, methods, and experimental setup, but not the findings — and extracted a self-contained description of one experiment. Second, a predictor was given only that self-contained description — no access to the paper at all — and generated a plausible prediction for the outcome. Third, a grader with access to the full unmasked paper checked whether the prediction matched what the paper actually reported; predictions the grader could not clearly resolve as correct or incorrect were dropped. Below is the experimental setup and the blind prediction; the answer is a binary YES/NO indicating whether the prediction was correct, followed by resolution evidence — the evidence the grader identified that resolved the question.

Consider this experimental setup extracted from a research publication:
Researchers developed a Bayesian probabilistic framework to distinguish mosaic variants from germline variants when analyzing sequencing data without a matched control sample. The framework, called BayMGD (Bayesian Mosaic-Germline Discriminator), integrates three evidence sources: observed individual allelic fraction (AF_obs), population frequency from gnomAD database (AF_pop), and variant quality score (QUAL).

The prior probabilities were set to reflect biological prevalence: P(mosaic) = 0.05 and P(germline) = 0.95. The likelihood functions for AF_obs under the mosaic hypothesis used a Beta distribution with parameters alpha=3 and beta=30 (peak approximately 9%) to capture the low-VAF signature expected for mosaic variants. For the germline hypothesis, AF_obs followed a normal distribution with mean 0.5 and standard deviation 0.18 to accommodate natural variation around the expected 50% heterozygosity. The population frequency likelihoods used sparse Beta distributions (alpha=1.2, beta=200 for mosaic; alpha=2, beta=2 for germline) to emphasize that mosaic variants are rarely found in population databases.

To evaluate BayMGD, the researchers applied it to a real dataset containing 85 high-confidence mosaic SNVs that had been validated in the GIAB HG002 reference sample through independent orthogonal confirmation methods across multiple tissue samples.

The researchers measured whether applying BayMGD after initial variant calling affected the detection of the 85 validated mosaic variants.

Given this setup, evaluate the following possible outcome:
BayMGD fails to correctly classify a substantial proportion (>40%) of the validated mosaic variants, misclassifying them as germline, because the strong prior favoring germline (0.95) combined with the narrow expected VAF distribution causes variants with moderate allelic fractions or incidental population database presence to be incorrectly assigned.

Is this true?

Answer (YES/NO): NO